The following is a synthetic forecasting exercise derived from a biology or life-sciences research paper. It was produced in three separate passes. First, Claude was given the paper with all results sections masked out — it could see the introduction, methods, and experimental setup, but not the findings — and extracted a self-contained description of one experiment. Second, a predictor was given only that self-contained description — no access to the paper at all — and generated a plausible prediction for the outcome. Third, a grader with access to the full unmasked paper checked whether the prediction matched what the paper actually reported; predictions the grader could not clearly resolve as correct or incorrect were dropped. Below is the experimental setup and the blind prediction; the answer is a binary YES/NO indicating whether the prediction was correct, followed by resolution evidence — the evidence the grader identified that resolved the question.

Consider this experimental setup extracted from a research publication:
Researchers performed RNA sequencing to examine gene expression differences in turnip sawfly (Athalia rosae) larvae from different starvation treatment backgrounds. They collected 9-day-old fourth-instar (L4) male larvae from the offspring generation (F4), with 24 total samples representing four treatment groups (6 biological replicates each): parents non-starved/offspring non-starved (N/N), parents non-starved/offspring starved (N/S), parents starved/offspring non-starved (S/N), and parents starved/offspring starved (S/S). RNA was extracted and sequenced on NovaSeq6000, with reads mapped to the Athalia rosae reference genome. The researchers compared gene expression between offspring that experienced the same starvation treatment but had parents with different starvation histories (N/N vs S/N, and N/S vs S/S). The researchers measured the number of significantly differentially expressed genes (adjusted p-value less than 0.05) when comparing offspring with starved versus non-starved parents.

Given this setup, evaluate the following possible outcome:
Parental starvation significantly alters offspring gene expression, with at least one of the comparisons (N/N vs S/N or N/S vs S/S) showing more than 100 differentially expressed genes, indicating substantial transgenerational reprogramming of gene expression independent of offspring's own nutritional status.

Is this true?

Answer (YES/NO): YES